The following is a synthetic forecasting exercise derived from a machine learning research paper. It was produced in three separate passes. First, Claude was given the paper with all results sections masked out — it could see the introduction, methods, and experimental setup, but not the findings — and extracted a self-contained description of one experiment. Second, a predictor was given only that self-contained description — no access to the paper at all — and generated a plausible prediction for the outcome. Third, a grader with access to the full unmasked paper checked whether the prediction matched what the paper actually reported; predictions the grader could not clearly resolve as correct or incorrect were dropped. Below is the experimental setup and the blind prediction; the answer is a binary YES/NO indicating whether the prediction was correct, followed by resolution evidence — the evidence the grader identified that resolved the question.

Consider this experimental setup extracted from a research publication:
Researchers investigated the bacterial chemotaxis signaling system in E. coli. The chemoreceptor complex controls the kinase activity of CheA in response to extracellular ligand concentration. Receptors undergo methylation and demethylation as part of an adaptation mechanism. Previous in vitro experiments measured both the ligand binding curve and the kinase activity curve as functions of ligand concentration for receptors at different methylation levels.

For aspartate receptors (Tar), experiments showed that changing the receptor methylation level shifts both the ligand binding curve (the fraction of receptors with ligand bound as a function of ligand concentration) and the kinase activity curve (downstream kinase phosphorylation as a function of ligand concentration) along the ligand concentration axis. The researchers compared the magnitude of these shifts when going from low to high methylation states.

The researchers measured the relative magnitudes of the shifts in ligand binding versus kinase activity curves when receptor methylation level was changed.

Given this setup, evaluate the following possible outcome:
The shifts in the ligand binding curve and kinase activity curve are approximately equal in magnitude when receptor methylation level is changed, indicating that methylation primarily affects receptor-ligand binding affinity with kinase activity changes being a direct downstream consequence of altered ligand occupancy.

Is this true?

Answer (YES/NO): NO